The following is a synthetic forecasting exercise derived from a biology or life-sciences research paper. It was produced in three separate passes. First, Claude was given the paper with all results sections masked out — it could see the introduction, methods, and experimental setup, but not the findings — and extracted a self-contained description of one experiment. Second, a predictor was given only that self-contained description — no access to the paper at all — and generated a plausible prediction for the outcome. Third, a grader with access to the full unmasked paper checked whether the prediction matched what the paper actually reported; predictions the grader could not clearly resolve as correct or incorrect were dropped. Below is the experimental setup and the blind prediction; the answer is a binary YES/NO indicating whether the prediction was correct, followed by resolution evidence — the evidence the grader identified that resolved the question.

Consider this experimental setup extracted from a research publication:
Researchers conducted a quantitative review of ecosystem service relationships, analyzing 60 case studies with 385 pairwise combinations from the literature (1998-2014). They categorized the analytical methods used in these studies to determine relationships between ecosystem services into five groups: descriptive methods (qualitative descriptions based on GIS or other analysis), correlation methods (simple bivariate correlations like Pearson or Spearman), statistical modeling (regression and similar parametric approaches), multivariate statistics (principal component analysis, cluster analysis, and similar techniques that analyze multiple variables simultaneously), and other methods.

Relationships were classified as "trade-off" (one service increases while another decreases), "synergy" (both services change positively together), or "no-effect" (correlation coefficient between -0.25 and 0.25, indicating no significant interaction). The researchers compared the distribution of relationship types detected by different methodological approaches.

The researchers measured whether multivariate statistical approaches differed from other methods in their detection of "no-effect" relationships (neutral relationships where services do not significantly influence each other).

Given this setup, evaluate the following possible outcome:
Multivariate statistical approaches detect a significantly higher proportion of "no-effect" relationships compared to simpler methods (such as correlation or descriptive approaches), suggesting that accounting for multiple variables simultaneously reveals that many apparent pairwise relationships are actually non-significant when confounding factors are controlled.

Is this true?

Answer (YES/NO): NO